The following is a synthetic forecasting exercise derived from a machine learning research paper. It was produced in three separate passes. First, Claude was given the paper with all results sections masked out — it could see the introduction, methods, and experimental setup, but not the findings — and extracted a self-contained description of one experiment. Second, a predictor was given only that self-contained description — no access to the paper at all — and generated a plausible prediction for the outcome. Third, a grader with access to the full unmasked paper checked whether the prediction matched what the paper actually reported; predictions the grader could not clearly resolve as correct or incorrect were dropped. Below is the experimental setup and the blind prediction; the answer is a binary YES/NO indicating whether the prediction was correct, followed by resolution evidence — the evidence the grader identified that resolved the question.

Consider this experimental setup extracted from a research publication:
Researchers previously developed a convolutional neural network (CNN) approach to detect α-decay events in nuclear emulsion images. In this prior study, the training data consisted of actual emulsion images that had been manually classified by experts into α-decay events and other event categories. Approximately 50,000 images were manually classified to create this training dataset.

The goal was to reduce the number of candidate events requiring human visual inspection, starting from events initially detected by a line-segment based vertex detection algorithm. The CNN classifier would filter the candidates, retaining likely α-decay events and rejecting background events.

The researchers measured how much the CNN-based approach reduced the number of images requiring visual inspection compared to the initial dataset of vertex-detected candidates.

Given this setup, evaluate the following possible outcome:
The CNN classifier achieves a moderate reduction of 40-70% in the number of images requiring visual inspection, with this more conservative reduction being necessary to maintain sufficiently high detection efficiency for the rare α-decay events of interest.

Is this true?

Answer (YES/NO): NO